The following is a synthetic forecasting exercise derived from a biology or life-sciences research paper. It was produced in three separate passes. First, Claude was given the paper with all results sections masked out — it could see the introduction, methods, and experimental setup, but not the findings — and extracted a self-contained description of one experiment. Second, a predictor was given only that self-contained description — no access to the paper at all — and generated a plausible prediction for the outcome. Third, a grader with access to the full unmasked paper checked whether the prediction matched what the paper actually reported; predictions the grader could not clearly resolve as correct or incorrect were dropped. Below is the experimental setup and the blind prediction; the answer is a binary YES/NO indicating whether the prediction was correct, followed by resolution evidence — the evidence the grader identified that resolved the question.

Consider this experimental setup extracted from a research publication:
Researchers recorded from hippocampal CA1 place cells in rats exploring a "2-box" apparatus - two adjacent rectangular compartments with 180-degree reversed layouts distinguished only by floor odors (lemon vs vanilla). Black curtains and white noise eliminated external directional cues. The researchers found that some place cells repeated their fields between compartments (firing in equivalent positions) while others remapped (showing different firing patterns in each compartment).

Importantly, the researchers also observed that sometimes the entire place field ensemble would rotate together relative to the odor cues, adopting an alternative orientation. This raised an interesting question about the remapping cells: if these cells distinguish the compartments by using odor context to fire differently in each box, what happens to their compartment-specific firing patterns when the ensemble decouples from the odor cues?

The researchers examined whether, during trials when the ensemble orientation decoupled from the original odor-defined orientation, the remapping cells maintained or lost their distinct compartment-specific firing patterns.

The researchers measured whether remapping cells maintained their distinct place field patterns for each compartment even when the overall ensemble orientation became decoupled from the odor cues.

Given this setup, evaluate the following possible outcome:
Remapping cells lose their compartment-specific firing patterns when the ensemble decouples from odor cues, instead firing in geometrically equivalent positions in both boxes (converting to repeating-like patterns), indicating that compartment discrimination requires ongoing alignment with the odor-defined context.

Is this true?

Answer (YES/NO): NO